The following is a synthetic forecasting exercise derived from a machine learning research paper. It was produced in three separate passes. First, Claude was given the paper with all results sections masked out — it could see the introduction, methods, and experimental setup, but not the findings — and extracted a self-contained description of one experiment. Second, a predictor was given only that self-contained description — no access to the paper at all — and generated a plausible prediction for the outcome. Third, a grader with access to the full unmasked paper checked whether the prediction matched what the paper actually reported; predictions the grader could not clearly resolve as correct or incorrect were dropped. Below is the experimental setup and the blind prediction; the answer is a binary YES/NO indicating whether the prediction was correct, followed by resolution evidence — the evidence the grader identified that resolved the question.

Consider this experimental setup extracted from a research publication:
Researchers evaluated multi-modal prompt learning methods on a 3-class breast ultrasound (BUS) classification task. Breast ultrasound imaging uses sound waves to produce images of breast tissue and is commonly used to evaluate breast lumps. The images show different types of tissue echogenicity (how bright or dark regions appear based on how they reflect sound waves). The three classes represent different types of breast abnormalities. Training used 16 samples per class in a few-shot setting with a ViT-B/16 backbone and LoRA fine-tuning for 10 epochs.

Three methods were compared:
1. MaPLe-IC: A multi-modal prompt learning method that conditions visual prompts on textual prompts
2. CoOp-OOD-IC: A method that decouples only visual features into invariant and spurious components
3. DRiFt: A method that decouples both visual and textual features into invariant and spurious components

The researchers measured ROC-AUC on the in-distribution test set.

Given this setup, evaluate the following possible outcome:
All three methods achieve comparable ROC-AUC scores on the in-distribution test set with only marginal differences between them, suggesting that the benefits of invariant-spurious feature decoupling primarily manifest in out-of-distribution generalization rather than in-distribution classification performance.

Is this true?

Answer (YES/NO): NO